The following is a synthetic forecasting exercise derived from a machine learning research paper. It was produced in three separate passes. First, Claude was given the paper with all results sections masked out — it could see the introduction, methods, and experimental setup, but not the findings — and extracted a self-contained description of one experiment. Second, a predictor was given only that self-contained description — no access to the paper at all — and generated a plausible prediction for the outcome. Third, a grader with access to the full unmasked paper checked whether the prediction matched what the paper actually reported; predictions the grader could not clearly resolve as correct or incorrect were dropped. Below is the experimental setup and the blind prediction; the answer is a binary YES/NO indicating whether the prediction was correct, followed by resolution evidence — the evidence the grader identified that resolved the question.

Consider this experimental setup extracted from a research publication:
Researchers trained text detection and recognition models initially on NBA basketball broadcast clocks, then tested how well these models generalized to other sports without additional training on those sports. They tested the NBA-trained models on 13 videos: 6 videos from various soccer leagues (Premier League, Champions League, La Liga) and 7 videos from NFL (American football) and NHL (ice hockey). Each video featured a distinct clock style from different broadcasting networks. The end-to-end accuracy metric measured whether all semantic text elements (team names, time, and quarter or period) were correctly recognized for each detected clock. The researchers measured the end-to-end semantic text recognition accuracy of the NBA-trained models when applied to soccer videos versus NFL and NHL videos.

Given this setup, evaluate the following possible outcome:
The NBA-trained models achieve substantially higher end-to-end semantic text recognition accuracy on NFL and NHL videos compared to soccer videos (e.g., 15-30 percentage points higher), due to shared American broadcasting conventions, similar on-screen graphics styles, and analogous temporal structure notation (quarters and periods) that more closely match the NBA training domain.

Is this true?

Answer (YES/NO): NO